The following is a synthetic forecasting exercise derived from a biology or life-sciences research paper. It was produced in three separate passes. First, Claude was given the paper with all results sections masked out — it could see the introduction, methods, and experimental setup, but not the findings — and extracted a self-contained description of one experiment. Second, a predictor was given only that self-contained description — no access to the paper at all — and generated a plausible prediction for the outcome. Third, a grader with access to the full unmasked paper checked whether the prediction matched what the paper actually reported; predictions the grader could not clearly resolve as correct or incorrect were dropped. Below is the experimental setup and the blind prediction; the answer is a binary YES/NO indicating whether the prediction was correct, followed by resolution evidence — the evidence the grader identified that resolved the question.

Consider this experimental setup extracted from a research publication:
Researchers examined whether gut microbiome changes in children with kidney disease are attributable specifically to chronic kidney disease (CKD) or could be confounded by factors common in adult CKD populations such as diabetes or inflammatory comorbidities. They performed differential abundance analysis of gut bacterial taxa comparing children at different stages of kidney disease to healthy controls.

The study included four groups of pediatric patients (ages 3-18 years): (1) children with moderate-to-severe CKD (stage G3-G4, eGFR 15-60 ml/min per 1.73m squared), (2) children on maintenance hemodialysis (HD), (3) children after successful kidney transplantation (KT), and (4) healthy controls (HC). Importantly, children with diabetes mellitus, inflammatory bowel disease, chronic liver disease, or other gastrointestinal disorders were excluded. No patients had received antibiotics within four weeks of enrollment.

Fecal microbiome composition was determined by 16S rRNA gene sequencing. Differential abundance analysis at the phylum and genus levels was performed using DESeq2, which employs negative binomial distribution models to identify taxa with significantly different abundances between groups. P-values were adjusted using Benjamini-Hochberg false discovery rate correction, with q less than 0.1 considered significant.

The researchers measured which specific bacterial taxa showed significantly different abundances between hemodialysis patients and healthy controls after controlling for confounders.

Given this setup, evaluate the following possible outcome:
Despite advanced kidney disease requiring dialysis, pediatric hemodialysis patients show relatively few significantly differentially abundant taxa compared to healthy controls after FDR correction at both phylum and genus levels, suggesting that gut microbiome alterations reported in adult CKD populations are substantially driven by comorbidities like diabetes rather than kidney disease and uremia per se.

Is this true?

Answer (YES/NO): NO